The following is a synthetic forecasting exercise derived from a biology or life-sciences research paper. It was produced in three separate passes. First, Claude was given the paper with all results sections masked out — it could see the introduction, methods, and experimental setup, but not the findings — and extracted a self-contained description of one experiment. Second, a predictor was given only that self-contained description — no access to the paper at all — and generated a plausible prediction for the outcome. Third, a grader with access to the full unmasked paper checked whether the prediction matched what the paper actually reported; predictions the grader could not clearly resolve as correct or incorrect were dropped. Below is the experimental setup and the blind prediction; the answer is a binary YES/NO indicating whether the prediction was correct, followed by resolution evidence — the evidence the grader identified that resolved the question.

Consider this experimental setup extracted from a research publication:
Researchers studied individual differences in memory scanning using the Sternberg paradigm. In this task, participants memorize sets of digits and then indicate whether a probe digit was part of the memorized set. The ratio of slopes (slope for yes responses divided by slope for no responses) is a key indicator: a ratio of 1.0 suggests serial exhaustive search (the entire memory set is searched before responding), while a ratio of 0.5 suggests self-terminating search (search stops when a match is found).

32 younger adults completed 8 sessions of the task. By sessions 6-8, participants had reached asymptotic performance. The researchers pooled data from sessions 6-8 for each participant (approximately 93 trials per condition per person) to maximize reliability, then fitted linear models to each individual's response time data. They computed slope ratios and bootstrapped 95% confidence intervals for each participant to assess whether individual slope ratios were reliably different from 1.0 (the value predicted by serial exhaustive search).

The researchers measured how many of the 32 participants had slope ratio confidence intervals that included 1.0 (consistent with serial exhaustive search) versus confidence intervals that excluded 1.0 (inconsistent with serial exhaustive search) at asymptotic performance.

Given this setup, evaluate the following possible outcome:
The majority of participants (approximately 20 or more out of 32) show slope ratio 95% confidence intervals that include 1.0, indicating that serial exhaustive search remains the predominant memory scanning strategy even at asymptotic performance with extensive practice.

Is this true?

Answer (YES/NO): NO